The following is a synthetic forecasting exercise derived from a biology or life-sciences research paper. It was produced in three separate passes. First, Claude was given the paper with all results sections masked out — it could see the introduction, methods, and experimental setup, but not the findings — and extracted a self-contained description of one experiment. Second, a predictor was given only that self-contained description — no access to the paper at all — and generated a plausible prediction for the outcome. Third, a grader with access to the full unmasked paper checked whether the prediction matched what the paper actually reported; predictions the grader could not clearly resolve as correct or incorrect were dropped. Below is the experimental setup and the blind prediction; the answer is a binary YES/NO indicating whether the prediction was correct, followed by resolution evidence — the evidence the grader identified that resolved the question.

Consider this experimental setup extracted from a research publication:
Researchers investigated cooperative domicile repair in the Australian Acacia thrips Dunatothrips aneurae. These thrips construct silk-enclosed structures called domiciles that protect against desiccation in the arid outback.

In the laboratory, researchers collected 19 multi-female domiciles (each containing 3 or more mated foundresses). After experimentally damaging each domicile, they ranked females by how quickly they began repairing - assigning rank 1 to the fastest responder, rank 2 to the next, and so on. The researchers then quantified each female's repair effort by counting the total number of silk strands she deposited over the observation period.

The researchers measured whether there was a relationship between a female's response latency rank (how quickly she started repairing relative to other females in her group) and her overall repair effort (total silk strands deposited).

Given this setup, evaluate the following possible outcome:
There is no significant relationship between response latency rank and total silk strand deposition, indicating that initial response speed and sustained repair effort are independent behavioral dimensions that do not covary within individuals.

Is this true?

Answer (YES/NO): NO